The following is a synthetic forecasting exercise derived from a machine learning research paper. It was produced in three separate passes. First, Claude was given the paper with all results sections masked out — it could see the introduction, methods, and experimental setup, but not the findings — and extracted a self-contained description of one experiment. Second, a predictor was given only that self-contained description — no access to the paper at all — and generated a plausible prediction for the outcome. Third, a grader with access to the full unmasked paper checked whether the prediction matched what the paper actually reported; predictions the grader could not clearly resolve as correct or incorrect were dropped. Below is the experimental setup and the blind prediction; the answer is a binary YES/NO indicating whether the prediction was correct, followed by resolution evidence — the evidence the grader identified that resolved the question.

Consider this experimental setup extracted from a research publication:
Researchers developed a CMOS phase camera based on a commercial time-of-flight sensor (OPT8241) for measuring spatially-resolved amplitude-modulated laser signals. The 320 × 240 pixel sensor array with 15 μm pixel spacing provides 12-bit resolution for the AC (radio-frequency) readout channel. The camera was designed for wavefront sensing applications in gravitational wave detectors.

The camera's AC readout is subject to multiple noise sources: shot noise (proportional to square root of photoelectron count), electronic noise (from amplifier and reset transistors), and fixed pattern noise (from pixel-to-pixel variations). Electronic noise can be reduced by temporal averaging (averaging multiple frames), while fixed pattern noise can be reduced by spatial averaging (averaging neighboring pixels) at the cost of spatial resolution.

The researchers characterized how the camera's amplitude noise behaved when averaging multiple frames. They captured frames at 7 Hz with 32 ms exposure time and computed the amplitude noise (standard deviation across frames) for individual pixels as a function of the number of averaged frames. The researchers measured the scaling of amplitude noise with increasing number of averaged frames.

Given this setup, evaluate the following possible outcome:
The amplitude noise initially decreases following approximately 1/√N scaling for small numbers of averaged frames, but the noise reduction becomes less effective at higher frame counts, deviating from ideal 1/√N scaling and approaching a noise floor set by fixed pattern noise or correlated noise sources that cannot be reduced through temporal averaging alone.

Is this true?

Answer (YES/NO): NO